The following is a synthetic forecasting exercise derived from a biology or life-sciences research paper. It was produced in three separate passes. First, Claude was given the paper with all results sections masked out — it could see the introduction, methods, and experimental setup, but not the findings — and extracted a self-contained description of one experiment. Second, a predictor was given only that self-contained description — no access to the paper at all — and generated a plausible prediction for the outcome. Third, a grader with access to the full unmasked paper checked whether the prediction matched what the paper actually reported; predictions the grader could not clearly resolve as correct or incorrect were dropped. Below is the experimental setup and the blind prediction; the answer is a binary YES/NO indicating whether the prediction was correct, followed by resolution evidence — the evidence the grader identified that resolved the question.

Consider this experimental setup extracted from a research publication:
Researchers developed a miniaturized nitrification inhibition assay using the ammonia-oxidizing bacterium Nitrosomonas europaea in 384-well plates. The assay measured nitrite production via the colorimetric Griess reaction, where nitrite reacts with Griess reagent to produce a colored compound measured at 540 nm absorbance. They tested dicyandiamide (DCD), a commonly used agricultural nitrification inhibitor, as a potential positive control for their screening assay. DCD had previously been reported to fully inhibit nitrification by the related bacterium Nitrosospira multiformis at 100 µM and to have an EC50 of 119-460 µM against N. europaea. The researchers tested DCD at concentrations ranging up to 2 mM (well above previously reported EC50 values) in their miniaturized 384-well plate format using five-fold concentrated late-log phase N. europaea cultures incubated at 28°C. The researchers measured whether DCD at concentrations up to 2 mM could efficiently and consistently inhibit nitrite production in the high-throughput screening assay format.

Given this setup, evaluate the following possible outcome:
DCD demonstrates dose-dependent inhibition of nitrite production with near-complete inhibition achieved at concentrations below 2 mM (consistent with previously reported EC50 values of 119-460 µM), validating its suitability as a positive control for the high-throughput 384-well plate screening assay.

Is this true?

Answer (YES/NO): NO